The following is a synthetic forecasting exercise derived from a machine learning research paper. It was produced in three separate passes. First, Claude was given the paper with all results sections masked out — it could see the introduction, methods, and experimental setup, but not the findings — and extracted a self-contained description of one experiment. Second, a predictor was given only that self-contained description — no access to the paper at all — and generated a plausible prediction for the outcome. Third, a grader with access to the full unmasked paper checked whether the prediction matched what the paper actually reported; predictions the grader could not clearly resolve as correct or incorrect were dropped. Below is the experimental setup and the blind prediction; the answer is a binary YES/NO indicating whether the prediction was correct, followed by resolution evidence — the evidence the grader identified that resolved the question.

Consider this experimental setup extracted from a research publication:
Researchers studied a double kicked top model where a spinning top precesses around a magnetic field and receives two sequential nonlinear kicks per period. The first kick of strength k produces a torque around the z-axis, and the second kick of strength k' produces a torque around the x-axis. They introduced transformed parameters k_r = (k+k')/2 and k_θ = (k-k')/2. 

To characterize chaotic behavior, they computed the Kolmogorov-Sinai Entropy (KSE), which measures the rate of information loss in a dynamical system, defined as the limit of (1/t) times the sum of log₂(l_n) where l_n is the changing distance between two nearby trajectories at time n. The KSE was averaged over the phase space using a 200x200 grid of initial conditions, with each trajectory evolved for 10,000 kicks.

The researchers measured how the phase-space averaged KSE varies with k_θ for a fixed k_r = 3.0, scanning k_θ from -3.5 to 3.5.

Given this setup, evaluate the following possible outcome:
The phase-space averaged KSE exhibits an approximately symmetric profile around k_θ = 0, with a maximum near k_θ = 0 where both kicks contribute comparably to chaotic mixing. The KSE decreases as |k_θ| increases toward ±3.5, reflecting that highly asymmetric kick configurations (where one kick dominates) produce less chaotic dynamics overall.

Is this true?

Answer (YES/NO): NO